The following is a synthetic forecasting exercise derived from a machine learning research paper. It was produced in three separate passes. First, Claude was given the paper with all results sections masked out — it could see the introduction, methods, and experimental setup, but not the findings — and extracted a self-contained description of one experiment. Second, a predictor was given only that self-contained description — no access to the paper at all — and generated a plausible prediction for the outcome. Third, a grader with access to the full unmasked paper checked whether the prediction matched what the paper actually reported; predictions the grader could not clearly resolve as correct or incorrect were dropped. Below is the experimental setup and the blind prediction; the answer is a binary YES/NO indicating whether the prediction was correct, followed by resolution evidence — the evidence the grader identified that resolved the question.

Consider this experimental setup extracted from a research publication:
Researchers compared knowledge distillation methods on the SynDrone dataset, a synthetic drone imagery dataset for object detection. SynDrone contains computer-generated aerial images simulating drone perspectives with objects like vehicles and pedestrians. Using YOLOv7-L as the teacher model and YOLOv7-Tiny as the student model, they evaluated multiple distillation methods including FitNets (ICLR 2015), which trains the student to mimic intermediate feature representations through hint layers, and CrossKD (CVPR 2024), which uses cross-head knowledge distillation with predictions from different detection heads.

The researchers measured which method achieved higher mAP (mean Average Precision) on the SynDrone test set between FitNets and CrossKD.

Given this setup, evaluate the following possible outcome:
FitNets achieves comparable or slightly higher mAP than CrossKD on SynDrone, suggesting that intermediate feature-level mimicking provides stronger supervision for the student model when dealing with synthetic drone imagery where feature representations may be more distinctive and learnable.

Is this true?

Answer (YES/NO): YES